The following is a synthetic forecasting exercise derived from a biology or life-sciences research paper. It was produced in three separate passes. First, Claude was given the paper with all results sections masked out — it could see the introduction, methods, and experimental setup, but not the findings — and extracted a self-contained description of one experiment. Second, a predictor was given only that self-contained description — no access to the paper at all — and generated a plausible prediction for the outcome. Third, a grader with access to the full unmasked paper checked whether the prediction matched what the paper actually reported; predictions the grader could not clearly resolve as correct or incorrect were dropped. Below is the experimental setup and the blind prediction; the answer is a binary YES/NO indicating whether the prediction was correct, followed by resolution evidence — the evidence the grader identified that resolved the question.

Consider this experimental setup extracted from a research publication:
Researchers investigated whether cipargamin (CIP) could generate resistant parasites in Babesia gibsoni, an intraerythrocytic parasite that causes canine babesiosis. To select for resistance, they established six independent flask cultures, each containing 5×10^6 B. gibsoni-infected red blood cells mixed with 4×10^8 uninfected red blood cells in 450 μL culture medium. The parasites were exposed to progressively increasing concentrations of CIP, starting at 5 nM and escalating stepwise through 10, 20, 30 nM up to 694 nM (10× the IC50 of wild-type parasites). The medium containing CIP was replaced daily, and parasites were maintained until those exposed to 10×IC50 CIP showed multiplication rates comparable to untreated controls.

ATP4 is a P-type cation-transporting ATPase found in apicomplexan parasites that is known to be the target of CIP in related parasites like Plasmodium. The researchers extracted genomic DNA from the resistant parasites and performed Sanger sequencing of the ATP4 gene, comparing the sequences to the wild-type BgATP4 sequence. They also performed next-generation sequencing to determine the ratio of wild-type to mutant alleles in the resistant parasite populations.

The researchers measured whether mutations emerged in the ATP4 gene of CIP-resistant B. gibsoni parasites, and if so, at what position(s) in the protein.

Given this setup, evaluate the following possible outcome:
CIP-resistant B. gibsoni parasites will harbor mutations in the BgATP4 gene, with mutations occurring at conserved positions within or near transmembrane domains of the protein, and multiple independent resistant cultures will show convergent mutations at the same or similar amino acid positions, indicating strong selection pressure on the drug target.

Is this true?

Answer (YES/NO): NO